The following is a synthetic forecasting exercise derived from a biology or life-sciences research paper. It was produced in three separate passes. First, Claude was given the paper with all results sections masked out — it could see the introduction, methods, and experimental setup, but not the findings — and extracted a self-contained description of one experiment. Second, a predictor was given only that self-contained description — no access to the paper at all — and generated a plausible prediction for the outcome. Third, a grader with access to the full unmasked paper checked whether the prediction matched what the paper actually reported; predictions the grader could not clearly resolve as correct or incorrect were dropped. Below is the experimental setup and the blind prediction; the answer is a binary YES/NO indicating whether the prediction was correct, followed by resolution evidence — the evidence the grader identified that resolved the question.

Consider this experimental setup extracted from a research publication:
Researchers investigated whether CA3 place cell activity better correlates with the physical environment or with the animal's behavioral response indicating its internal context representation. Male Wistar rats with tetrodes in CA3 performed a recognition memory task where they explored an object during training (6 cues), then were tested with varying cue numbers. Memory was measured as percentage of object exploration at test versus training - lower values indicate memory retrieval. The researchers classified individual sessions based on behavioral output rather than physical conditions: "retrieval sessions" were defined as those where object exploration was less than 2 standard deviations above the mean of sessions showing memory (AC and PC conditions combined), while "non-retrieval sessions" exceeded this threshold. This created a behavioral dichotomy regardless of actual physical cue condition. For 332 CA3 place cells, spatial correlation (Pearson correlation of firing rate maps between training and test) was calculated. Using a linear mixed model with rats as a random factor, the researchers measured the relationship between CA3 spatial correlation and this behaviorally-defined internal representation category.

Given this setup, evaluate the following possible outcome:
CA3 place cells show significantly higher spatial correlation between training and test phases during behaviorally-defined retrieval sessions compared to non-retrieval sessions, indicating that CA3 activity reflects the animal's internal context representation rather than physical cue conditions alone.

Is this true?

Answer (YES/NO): YES